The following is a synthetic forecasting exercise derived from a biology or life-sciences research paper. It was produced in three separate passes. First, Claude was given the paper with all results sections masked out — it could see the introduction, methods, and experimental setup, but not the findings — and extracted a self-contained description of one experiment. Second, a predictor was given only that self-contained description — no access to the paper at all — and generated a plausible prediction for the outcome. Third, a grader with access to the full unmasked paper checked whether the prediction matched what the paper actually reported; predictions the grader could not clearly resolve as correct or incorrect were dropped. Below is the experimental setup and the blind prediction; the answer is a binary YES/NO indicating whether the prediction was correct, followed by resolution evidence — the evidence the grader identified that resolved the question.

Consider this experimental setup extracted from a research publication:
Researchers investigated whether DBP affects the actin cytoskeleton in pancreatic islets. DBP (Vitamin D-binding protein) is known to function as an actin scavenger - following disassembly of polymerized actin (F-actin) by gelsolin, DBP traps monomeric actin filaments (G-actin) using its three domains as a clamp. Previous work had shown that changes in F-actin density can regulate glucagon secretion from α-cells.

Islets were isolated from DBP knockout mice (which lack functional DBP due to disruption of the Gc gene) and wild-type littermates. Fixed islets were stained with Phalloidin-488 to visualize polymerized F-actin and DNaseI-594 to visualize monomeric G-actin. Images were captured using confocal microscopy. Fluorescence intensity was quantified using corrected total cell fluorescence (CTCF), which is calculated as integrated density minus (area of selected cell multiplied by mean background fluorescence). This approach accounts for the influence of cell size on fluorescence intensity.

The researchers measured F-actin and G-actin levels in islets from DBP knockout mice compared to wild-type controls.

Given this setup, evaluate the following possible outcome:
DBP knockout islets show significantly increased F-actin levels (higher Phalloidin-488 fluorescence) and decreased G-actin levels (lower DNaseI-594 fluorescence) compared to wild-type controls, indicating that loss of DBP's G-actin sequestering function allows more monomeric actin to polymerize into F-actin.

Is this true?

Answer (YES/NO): NO